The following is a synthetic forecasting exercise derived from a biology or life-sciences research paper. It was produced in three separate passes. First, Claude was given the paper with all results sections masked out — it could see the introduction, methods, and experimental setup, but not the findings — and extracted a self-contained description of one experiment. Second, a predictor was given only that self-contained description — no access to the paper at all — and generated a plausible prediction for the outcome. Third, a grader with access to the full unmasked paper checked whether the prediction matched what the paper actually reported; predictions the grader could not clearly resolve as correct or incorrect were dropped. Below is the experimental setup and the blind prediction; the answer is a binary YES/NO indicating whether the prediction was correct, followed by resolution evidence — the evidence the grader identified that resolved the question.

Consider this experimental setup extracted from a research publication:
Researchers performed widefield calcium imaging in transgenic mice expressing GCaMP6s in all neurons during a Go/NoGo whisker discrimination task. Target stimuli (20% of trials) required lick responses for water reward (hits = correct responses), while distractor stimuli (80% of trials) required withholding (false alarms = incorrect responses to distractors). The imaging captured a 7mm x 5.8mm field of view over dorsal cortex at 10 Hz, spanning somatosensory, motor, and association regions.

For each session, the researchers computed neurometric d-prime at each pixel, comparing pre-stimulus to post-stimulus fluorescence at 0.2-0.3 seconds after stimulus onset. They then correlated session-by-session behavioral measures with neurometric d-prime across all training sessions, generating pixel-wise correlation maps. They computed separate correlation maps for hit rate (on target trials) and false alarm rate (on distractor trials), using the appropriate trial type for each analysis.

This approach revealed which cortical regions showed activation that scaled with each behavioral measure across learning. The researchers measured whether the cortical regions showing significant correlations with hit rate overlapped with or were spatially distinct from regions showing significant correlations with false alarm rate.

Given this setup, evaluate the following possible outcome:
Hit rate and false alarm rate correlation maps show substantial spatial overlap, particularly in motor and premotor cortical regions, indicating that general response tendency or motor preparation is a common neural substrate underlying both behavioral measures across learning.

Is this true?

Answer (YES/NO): YES